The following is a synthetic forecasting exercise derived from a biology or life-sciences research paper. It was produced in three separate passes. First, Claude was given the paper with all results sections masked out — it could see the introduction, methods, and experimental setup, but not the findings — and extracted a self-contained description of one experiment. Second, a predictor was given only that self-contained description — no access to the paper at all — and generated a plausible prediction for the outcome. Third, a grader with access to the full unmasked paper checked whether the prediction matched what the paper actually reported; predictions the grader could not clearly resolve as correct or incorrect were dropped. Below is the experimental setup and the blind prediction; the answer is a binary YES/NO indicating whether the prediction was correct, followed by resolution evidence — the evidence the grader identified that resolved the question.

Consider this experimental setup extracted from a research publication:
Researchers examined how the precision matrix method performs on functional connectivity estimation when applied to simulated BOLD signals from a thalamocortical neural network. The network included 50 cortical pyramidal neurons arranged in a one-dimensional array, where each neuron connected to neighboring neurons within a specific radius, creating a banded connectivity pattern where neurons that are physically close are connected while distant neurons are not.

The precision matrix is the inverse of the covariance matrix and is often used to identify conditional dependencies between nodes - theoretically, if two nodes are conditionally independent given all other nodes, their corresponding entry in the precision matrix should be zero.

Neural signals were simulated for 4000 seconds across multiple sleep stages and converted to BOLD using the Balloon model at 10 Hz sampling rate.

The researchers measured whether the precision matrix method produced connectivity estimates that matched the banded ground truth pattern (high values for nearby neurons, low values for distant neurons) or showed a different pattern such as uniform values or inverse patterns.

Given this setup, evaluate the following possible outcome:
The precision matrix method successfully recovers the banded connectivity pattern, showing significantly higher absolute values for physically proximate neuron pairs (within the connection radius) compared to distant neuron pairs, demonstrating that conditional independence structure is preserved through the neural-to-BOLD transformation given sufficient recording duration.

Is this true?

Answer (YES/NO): NO